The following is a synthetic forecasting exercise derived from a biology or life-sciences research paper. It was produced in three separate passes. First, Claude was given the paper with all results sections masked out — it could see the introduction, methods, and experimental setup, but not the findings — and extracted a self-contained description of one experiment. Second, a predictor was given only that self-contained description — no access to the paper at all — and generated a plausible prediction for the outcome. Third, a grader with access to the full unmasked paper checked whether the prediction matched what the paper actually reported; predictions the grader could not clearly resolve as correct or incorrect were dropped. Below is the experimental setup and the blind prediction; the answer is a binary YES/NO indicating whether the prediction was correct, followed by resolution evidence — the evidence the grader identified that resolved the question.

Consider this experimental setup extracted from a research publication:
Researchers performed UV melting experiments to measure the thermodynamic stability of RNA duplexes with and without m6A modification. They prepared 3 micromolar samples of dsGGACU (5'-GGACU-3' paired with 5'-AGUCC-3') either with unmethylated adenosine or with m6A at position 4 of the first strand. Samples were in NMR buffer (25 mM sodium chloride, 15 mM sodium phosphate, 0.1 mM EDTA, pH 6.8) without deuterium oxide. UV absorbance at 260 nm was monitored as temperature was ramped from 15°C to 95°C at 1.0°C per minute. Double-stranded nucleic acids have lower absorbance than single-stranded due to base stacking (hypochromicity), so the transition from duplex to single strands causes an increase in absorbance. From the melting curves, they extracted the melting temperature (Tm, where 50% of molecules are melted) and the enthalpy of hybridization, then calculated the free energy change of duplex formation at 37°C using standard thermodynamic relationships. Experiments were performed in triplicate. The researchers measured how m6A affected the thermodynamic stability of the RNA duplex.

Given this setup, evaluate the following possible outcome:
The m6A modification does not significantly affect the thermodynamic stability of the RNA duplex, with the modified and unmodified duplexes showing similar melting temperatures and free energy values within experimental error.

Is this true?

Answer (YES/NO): NO